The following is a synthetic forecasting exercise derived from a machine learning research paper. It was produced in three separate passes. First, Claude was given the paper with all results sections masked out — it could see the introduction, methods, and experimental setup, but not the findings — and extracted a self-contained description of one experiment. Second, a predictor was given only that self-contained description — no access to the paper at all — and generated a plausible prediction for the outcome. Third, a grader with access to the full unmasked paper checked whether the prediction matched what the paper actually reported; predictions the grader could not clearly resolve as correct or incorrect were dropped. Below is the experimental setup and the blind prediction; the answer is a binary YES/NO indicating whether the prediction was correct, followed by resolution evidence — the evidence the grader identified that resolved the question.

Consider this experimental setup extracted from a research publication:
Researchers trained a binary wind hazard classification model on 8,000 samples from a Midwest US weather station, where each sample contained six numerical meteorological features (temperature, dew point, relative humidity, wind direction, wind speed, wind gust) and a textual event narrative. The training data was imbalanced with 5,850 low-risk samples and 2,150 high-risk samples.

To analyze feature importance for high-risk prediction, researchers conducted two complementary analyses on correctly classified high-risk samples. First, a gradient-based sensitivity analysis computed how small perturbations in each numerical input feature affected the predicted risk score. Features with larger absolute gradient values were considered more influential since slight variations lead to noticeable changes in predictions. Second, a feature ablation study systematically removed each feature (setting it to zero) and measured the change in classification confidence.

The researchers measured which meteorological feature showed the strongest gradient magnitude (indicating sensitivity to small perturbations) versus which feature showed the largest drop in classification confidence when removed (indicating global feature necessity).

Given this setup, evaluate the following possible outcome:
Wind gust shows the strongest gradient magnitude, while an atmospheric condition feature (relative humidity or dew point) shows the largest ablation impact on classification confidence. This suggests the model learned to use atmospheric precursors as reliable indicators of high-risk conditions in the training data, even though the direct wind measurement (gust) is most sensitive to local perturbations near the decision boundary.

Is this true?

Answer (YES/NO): NO